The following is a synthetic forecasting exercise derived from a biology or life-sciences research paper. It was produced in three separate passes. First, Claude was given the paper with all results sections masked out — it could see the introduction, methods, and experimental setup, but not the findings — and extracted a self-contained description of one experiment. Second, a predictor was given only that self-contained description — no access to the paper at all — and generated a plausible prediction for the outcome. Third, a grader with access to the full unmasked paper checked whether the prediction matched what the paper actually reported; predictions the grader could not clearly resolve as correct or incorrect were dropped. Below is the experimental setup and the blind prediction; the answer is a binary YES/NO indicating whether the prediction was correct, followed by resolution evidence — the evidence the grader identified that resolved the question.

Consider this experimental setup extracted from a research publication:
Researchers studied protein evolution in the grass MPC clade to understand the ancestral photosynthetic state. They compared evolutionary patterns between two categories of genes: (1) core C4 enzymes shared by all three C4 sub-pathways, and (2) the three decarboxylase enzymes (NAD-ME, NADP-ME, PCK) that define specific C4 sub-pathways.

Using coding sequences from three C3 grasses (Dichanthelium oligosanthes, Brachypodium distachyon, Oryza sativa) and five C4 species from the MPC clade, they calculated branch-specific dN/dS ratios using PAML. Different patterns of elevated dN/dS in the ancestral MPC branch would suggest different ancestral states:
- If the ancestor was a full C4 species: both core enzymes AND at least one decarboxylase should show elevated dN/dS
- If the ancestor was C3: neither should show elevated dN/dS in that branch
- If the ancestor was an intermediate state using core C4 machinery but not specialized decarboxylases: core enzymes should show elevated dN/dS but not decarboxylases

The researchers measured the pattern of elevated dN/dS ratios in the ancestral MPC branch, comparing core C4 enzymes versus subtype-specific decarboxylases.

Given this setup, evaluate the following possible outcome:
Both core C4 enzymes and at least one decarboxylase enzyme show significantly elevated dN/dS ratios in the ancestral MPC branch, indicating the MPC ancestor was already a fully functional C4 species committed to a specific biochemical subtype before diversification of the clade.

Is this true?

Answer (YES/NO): NO